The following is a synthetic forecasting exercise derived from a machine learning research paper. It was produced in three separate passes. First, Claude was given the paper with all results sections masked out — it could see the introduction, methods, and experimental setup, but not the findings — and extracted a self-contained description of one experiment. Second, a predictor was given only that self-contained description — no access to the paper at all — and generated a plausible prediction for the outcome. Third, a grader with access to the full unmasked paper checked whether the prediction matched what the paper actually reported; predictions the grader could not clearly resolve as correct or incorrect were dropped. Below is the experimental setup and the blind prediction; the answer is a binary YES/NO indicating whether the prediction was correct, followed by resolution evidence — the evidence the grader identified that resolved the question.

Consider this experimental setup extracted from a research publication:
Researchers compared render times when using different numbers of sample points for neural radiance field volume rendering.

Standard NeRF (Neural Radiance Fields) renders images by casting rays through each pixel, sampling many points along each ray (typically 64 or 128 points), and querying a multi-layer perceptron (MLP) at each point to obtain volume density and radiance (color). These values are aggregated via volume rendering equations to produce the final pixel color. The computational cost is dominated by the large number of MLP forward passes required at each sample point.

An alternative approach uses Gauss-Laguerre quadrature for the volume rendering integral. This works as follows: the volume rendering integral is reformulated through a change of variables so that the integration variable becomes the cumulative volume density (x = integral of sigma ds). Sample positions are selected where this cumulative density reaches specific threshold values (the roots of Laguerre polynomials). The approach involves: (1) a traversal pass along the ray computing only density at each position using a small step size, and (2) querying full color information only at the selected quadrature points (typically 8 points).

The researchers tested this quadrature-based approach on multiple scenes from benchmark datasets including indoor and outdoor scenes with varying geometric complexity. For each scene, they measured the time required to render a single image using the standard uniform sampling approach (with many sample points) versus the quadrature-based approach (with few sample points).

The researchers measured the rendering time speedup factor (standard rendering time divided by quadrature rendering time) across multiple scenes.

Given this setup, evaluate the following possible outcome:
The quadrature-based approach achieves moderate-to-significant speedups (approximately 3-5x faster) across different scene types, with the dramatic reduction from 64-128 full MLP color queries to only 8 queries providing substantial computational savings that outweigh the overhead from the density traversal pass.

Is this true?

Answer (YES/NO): NO